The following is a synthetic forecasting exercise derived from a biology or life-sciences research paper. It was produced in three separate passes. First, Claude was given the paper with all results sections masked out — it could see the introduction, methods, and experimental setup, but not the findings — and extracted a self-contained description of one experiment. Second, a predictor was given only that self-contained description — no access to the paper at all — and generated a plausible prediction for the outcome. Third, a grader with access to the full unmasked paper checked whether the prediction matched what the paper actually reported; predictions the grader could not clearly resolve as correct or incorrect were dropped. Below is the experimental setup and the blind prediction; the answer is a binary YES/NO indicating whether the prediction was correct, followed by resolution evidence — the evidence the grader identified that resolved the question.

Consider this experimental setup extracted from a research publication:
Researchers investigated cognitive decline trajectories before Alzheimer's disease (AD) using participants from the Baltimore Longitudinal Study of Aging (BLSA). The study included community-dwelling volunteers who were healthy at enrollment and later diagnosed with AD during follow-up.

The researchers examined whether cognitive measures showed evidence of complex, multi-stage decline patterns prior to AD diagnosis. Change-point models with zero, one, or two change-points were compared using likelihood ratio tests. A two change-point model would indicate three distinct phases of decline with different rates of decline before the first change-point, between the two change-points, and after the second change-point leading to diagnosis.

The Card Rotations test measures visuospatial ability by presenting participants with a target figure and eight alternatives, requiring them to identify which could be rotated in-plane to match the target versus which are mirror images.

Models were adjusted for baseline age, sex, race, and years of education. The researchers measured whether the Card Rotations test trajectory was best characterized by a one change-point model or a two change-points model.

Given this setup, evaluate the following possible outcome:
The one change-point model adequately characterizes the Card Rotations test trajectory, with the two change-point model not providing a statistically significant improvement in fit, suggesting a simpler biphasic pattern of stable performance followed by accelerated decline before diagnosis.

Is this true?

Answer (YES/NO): NO